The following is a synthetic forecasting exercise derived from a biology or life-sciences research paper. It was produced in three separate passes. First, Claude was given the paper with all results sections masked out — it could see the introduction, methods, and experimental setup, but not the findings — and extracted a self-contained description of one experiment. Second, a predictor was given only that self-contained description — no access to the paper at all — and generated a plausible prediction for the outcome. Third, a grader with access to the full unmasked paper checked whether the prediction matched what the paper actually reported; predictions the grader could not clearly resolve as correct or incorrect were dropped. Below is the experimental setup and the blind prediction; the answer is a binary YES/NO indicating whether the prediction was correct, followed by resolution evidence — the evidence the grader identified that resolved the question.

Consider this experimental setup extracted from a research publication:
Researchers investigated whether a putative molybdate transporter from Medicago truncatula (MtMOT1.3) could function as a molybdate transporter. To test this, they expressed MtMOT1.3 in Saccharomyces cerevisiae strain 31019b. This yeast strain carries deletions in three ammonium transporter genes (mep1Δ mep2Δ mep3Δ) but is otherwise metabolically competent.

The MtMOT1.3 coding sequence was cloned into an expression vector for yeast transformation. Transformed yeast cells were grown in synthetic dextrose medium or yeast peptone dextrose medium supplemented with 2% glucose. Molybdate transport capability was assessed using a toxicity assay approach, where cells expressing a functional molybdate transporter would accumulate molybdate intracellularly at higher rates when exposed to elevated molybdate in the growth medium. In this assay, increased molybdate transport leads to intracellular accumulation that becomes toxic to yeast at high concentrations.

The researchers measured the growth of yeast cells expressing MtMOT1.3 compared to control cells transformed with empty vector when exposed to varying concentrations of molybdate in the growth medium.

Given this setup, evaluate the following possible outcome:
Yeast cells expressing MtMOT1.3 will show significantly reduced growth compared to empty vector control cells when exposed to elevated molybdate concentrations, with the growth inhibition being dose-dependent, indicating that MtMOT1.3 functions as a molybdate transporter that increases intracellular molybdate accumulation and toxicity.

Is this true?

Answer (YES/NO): YES